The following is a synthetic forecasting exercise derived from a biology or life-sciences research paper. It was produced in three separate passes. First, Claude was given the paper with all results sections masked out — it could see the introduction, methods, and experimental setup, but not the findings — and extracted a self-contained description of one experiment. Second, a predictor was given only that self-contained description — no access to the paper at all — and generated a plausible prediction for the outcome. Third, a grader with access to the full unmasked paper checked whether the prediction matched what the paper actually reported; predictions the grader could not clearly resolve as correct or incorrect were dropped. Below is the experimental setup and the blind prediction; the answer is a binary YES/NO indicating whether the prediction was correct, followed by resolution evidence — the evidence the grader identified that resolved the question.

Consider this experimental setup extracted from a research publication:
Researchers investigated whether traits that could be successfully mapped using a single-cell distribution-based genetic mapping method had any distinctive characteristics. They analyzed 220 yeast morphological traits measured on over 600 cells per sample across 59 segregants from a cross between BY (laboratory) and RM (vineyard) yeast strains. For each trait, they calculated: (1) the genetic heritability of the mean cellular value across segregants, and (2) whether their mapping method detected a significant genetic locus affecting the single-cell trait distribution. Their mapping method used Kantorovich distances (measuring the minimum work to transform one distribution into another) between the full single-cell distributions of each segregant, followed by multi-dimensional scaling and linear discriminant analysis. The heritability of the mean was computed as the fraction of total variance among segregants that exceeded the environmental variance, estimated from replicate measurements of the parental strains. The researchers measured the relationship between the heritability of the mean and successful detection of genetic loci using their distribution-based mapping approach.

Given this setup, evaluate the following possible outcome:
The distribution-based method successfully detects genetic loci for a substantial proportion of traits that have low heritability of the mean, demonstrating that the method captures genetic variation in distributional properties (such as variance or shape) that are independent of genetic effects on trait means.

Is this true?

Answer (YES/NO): NO